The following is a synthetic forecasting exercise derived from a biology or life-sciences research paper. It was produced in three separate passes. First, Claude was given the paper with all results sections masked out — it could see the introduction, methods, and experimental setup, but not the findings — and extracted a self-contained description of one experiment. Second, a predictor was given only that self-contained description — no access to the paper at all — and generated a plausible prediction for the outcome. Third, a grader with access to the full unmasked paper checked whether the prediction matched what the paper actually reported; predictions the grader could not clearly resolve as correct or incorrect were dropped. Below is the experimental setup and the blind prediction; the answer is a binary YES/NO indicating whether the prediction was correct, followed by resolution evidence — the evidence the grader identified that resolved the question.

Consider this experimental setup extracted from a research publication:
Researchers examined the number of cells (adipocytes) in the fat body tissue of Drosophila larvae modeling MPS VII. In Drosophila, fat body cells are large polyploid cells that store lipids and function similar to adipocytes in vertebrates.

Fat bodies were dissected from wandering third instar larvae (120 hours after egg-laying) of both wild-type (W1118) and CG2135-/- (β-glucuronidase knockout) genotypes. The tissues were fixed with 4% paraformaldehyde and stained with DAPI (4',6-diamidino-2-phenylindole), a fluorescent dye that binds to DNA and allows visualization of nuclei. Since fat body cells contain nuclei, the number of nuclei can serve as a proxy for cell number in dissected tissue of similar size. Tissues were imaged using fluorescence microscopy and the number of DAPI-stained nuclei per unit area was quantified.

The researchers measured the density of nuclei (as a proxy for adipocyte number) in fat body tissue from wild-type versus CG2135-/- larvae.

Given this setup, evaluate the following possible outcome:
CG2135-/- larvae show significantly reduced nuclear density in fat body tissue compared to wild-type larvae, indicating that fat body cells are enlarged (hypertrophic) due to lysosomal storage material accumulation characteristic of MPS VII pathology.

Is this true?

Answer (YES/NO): NO